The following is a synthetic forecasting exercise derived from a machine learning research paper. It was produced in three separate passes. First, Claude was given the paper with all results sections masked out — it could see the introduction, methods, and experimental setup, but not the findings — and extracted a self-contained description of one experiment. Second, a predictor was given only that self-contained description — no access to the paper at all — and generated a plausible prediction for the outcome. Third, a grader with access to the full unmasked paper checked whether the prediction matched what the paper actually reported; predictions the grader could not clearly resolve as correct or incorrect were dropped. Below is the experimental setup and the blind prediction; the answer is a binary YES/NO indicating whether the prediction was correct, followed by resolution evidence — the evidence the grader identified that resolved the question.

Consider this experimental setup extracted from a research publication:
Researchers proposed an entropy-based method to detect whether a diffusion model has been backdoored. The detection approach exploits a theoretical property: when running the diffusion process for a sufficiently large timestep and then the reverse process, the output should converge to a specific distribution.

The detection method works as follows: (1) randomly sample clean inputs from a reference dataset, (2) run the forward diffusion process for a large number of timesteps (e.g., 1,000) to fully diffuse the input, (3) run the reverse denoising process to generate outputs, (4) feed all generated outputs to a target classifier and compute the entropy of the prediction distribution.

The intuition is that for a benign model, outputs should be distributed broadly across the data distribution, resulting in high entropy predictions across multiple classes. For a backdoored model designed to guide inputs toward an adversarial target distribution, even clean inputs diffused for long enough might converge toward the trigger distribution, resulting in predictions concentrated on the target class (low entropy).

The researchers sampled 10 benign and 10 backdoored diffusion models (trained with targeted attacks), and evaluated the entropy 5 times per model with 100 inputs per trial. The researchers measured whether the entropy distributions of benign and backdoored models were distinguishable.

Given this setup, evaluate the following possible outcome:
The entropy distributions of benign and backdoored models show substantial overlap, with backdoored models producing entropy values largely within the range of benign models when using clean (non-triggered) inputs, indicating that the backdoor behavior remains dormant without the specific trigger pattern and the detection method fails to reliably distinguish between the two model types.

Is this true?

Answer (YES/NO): NO